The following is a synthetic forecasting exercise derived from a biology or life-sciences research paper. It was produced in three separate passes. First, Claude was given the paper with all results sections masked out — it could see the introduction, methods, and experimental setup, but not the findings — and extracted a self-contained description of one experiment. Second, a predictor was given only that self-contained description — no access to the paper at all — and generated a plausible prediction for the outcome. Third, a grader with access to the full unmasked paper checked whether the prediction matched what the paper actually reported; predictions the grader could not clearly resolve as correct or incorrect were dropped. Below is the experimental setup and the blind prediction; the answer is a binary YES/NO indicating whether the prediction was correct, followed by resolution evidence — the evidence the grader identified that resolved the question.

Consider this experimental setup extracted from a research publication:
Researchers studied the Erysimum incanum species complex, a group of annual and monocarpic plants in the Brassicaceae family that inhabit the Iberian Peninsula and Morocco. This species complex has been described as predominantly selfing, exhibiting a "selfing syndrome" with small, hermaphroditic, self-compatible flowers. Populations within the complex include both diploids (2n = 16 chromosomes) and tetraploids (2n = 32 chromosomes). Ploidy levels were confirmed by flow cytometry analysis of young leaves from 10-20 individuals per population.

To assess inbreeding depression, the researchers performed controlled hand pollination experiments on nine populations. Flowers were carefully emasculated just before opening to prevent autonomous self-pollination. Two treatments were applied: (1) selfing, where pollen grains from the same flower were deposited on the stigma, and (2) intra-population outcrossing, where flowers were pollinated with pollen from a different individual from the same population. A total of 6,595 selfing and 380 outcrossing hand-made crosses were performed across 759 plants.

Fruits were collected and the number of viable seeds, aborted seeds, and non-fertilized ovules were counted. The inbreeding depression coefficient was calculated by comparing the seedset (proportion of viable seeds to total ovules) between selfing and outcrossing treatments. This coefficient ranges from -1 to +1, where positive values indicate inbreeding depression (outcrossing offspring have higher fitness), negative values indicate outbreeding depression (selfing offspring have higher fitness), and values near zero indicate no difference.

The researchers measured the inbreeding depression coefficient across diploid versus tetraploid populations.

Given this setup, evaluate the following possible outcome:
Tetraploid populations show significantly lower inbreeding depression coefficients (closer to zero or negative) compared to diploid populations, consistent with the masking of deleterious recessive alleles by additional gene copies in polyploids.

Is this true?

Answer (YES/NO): NO